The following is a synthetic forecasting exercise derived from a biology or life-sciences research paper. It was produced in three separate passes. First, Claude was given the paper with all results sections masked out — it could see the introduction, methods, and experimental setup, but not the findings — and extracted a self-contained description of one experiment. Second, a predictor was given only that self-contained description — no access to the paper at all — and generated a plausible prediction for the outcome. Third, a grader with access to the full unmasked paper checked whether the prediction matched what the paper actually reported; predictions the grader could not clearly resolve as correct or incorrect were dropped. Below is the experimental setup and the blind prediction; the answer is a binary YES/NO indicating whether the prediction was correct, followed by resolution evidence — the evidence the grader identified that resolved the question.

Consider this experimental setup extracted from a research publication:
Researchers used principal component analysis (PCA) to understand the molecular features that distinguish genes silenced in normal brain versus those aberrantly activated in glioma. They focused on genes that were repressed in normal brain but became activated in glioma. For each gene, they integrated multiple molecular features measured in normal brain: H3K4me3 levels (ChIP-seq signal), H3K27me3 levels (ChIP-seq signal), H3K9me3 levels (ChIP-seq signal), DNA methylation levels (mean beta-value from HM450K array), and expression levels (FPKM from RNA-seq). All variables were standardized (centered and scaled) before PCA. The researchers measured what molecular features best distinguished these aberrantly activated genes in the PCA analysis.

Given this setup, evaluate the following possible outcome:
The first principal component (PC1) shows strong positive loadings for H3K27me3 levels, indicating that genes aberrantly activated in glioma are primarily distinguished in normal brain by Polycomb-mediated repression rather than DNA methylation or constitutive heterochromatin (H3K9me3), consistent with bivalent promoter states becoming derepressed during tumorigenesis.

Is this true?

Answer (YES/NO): NO